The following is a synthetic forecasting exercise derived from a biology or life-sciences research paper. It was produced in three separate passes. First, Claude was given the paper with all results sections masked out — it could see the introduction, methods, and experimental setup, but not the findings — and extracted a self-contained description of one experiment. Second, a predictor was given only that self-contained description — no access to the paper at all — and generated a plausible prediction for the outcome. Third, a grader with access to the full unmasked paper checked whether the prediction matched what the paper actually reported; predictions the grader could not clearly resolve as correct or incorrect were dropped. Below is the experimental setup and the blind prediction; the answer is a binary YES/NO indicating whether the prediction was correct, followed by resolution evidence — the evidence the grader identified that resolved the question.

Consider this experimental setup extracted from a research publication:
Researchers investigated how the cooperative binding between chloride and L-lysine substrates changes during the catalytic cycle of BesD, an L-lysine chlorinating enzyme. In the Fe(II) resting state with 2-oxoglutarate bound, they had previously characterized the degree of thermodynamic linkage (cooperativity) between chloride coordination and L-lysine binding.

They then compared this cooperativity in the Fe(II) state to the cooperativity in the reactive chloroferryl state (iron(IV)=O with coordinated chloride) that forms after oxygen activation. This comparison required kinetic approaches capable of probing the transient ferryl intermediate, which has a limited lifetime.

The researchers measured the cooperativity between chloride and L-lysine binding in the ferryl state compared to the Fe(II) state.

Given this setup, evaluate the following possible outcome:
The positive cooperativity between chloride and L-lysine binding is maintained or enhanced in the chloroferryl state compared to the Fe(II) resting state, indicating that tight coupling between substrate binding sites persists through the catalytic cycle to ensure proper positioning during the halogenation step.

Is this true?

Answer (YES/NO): NO